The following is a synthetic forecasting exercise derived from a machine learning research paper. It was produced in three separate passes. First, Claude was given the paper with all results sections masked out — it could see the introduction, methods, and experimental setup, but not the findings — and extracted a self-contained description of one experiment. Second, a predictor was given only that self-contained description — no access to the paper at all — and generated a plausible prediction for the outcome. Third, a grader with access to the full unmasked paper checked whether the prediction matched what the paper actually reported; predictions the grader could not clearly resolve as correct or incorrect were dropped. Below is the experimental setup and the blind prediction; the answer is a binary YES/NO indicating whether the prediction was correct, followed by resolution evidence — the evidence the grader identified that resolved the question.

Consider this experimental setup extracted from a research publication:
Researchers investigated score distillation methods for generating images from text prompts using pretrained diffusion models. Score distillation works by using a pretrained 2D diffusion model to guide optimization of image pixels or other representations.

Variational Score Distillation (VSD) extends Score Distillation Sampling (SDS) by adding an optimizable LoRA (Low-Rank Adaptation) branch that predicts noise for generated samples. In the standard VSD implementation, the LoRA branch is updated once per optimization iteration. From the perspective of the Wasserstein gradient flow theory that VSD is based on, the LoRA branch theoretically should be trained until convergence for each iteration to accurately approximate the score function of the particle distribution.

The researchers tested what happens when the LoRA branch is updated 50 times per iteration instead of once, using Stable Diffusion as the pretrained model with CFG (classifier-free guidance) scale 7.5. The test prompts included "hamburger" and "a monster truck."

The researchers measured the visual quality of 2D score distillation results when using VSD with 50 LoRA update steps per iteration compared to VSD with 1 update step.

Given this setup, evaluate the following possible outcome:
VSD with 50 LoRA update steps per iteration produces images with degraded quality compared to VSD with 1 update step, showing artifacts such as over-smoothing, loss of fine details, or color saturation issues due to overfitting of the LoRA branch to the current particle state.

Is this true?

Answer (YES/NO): YES